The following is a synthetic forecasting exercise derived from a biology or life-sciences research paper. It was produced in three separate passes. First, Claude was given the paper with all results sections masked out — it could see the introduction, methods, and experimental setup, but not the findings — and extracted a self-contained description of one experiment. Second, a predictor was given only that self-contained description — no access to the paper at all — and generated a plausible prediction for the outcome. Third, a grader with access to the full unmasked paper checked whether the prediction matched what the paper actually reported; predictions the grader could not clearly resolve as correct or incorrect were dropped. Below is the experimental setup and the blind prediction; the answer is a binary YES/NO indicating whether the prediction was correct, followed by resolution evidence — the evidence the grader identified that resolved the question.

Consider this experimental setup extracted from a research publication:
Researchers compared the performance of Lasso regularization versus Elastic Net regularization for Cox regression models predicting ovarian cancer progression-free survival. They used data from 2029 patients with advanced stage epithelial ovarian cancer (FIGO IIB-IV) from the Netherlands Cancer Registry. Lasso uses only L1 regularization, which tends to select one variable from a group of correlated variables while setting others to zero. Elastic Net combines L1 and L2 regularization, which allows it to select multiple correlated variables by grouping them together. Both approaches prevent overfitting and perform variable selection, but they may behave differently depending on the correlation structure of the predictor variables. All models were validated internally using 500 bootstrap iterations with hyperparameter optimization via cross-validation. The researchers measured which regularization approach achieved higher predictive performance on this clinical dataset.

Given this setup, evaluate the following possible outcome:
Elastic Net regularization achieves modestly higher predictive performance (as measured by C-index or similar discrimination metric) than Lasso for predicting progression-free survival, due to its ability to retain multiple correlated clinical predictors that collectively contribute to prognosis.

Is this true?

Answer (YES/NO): NO